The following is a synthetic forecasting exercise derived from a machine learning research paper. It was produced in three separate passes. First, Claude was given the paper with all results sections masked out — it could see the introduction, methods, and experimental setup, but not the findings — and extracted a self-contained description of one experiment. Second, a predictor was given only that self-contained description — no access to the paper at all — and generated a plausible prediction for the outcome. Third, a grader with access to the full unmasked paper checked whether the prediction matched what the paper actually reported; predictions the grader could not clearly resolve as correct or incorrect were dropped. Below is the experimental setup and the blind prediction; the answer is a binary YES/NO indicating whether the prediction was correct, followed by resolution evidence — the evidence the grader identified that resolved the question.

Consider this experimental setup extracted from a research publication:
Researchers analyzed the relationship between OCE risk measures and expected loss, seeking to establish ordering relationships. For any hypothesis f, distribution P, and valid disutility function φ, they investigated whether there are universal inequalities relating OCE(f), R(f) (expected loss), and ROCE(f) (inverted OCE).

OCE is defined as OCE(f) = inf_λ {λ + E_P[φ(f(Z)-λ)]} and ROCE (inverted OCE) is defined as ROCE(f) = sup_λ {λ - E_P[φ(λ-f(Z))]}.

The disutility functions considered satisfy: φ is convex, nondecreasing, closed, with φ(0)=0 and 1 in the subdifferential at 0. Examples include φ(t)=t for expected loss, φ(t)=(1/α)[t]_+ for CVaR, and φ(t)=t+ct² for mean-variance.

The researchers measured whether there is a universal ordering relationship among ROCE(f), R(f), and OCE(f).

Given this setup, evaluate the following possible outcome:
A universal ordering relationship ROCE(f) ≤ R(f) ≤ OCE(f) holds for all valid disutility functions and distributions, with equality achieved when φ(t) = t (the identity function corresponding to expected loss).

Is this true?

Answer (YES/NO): YES